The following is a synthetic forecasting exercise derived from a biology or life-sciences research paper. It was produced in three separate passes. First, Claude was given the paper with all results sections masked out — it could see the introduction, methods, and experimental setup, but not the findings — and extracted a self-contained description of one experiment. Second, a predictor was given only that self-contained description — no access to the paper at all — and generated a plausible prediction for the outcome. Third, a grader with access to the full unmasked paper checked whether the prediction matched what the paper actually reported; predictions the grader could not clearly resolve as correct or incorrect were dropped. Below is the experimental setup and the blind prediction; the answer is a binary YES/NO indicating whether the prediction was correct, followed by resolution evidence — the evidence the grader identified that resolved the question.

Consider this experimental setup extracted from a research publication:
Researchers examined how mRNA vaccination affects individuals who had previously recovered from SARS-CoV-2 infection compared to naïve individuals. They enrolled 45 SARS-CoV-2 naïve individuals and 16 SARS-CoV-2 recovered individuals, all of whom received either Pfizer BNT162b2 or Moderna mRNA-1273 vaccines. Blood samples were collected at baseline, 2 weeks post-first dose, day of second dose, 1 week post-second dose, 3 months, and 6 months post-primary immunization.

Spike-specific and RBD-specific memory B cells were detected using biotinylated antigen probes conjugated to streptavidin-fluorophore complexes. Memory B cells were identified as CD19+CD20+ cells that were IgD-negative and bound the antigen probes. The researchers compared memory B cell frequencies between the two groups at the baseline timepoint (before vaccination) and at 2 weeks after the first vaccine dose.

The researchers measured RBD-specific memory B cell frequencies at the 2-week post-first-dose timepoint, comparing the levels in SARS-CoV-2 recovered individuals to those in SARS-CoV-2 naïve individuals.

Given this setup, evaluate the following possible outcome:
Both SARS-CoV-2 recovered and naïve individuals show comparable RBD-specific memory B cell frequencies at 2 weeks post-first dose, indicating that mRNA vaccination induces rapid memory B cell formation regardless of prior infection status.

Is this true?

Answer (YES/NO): NO